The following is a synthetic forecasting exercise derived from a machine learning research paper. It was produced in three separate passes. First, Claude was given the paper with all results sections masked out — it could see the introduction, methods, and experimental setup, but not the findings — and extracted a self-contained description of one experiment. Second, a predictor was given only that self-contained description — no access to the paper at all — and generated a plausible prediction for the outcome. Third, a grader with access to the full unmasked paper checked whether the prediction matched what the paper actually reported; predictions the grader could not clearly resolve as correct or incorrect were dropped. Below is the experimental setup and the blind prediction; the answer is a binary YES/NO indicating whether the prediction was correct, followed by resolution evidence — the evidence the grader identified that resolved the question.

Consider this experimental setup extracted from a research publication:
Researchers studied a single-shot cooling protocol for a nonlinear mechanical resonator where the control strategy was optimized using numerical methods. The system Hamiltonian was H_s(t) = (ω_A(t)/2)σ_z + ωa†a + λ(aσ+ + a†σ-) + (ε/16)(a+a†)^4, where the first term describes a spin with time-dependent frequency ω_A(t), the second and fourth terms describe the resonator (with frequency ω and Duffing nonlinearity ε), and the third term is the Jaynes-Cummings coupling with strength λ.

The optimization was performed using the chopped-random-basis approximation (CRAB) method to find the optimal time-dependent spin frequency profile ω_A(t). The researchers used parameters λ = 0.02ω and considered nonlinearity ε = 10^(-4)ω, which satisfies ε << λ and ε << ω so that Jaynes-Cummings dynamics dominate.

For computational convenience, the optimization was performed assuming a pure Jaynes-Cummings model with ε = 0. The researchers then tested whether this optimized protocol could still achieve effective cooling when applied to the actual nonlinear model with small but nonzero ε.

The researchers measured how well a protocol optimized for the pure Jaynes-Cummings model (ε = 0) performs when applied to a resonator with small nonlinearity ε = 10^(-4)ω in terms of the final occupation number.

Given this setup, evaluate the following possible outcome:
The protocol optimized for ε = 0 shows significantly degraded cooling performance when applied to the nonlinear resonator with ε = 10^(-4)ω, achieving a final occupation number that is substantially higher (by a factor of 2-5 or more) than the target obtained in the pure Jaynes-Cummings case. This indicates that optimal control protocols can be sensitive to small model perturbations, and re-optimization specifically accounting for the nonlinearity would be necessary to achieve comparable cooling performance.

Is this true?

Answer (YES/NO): NO